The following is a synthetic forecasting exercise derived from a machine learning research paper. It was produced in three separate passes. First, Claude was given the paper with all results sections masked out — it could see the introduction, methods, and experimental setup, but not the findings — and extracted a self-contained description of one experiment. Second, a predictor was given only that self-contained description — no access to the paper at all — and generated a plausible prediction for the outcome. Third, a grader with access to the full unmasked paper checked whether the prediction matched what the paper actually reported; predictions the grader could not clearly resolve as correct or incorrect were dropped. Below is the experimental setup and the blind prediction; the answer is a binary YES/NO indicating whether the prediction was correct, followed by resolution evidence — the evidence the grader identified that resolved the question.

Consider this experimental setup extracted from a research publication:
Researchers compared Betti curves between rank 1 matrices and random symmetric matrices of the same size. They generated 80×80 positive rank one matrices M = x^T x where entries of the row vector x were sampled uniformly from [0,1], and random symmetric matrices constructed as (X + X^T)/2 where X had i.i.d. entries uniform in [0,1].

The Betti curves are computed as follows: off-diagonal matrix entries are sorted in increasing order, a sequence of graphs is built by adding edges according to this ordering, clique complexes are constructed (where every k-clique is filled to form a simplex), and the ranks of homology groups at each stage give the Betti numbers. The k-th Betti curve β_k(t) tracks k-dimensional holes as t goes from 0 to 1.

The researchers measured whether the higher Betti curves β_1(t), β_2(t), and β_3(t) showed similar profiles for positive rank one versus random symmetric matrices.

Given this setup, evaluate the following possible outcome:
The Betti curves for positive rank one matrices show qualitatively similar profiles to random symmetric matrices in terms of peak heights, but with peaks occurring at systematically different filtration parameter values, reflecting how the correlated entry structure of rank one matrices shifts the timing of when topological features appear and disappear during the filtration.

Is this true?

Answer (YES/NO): NO